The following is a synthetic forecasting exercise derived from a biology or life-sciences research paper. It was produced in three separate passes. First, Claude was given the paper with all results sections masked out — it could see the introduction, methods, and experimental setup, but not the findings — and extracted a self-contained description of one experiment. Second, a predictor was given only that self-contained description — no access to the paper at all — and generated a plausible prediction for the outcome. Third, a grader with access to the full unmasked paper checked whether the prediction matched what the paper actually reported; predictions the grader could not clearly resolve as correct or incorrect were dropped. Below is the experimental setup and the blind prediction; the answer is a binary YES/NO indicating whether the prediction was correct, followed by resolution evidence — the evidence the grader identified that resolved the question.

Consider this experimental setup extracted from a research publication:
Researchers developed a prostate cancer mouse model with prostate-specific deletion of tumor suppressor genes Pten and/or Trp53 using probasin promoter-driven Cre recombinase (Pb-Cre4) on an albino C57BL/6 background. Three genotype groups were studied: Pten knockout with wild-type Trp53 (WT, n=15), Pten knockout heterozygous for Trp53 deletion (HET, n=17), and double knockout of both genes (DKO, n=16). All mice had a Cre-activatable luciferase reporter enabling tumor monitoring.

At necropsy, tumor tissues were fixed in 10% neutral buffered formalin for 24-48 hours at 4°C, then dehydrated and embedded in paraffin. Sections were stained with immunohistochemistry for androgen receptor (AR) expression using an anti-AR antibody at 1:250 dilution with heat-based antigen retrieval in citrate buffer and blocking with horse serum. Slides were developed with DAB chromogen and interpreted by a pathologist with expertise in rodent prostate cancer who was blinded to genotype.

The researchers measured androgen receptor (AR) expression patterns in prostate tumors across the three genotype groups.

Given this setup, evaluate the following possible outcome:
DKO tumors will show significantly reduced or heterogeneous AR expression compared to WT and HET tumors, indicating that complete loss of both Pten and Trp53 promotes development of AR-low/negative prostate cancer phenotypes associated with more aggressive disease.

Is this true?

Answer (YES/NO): YES